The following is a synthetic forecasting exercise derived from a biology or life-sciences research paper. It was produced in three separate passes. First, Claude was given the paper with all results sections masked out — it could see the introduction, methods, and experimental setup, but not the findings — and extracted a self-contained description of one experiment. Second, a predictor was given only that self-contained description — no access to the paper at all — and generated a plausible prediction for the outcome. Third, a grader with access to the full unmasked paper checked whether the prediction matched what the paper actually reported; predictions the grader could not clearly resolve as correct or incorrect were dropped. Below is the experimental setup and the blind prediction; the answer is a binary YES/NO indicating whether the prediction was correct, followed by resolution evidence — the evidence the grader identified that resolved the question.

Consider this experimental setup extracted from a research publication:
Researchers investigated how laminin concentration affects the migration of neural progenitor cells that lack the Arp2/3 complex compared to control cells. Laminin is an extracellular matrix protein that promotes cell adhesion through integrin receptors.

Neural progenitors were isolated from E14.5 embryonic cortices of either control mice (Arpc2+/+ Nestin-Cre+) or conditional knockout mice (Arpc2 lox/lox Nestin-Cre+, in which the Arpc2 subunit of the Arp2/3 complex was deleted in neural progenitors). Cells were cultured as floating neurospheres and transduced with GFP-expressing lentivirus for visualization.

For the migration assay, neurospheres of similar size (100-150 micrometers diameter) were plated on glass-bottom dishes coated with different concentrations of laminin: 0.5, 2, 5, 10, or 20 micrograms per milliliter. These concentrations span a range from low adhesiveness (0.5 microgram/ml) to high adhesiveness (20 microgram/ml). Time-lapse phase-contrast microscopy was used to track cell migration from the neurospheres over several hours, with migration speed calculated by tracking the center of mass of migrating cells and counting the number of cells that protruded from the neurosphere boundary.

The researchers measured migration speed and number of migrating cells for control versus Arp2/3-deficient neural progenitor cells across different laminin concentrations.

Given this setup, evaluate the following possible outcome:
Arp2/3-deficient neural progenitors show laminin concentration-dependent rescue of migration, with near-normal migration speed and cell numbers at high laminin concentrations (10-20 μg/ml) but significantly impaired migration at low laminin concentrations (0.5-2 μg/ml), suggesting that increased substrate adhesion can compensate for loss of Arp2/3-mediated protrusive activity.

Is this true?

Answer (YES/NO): NO